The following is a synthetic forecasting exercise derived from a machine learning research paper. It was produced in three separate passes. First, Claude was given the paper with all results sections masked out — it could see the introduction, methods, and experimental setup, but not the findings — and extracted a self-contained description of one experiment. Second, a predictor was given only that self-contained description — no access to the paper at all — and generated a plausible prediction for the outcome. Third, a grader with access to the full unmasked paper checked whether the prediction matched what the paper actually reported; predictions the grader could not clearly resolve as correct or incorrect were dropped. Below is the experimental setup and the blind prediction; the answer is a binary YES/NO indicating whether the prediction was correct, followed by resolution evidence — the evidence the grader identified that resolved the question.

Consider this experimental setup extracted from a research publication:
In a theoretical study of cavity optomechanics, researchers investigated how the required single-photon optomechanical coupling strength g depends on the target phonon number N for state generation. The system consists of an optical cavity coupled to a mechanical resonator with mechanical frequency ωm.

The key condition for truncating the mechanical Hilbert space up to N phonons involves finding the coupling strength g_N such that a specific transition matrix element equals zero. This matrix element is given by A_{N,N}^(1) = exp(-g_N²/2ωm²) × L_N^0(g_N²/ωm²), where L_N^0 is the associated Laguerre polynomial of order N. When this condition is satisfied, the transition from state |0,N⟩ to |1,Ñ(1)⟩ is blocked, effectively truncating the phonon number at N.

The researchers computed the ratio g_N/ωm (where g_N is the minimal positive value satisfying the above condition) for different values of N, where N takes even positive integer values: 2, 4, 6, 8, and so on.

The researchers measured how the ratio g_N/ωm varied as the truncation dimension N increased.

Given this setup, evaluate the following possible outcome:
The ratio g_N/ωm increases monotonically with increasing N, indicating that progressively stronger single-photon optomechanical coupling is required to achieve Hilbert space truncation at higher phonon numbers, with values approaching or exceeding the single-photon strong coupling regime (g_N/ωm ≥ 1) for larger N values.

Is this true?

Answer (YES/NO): NO